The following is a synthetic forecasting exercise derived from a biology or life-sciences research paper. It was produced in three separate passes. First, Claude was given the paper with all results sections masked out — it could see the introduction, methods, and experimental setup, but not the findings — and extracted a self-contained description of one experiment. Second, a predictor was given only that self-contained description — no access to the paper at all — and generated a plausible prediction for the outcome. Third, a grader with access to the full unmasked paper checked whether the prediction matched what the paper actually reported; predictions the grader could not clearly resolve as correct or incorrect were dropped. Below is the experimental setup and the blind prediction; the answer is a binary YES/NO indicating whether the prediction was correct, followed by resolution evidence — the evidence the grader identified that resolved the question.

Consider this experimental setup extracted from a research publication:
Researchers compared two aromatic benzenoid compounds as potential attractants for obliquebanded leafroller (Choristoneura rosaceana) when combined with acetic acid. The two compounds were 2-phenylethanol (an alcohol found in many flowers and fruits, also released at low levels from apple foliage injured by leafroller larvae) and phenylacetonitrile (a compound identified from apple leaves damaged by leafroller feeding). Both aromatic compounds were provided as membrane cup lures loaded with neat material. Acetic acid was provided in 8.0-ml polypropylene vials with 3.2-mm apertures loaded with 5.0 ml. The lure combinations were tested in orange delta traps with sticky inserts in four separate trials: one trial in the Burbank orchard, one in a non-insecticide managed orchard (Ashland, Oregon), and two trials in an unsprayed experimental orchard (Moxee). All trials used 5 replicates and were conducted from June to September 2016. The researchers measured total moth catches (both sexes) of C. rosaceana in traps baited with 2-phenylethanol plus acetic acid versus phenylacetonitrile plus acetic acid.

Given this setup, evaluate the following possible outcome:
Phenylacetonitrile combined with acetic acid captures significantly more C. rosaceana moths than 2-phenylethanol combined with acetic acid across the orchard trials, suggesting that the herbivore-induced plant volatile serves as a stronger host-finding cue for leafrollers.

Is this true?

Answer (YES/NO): NO